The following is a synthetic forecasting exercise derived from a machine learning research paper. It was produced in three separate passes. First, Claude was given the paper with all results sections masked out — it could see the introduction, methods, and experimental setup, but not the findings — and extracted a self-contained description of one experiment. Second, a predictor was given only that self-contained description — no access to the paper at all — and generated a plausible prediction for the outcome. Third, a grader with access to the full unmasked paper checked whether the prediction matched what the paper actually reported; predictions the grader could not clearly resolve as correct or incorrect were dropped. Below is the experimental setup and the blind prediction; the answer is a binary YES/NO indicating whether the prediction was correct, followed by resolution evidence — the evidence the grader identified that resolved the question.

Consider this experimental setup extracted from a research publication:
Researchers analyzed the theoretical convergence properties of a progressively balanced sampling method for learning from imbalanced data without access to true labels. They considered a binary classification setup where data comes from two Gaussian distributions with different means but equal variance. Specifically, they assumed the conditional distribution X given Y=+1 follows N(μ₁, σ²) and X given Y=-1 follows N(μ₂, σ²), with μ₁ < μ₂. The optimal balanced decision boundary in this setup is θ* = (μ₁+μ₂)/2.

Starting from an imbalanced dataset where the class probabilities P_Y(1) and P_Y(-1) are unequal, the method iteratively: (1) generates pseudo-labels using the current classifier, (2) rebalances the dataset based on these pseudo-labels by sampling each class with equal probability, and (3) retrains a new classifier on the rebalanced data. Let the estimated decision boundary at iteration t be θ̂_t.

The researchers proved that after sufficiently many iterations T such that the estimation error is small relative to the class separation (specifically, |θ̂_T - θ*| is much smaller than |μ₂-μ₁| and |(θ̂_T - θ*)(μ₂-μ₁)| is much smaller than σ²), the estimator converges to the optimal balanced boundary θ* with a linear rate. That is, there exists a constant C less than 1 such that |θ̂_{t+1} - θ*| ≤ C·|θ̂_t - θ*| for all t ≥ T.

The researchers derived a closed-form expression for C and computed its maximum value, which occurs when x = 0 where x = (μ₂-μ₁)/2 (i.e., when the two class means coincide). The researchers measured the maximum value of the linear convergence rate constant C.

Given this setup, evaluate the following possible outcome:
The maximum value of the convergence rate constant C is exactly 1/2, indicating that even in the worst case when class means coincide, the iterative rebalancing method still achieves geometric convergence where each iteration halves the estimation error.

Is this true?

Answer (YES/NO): NO